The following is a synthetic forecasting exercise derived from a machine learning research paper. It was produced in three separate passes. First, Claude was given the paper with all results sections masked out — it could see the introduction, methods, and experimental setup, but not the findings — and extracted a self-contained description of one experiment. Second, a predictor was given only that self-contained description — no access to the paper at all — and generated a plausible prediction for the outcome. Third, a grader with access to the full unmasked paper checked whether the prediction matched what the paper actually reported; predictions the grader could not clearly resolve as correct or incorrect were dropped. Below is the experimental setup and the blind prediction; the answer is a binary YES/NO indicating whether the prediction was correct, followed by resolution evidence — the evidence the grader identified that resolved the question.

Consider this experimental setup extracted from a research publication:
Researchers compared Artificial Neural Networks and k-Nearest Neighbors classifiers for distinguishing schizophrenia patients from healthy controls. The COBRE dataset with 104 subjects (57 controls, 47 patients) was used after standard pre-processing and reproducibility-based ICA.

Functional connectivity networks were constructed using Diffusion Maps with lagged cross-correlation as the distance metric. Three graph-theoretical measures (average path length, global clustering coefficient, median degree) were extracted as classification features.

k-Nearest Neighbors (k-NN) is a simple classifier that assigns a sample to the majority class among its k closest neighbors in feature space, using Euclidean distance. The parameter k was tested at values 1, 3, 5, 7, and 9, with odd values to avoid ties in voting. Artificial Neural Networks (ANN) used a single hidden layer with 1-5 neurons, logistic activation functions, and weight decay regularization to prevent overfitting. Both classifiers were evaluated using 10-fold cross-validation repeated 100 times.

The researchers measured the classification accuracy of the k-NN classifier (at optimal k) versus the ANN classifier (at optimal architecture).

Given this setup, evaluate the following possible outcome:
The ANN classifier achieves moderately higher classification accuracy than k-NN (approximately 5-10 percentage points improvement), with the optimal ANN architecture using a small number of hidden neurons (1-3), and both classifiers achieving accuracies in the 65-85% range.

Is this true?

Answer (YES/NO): NO